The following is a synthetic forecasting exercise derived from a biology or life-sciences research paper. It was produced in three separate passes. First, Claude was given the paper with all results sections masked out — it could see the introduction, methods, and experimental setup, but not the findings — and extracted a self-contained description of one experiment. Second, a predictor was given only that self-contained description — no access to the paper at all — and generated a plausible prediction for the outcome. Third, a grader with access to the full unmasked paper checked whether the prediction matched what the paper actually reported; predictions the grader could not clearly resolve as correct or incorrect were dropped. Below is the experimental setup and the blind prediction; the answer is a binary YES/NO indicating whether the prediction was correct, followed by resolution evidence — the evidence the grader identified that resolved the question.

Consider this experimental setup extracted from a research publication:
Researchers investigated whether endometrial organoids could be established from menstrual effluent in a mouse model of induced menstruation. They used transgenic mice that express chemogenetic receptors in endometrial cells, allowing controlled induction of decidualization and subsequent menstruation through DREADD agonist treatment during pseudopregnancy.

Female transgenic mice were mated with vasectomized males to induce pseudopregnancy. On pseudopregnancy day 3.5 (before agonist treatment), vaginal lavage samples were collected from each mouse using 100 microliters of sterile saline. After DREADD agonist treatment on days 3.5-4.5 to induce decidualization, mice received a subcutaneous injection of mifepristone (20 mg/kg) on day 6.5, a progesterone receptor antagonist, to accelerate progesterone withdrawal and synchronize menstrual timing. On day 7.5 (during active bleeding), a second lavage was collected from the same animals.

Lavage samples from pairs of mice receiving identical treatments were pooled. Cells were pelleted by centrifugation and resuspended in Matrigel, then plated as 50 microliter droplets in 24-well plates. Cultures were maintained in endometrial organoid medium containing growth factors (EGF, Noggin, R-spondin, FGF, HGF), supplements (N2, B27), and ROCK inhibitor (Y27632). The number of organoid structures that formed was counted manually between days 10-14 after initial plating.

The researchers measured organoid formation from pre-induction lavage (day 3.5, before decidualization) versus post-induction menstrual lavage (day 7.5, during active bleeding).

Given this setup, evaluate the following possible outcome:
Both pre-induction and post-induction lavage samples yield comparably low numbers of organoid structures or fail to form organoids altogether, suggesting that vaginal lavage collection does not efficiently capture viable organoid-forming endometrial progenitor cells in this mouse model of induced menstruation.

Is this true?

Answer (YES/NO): NO